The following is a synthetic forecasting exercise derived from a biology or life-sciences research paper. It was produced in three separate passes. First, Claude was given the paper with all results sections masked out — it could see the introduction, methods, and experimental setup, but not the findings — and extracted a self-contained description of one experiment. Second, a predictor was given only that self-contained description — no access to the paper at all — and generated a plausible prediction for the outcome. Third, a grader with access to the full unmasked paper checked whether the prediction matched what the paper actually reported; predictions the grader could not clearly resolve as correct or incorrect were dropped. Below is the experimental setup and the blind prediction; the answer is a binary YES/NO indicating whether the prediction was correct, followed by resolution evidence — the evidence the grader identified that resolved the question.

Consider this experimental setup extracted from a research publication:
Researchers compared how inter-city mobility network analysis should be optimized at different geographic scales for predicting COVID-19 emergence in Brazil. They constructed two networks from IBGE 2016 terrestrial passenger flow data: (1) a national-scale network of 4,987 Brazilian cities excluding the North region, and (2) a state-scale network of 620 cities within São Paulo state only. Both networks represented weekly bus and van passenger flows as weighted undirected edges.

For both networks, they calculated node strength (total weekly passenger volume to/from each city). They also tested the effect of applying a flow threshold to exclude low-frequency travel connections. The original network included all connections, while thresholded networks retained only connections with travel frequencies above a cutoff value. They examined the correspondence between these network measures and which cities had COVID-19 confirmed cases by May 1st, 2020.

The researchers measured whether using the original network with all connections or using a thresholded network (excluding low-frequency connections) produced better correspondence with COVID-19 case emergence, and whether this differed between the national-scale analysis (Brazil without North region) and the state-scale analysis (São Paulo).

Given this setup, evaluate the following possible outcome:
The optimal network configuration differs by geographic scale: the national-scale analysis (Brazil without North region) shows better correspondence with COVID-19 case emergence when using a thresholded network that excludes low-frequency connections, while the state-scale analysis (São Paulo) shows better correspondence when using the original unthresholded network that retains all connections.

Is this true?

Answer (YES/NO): NO